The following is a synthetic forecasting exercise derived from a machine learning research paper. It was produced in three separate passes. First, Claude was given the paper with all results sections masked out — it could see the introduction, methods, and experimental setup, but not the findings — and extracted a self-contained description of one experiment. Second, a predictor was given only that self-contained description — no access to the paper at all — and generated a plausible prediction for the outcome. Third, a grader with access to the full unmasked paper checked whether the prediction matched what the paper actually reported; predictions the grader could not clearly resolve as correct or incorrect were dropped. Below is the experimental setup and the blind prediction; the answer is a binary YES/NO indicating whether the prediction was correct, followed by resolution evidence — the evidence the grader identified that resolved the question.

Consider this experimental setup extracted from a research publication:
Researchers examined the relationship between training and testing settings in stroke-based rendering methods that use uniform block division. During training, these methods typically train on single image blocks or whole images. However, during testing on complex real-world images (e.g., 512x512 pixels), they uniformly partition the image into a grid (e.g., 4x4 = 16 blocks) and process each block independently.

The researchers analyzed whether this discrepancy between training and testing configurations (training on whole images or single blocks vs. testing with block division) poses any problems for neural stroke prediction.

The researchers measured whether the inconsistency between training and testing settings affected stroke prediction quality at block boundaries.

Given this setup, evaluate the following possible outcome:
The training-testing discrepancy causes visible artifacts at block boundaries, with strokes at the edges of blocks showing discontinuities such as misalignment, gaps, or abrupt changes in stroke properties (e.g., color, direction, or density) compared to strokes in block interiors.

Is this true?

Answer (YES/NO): YES